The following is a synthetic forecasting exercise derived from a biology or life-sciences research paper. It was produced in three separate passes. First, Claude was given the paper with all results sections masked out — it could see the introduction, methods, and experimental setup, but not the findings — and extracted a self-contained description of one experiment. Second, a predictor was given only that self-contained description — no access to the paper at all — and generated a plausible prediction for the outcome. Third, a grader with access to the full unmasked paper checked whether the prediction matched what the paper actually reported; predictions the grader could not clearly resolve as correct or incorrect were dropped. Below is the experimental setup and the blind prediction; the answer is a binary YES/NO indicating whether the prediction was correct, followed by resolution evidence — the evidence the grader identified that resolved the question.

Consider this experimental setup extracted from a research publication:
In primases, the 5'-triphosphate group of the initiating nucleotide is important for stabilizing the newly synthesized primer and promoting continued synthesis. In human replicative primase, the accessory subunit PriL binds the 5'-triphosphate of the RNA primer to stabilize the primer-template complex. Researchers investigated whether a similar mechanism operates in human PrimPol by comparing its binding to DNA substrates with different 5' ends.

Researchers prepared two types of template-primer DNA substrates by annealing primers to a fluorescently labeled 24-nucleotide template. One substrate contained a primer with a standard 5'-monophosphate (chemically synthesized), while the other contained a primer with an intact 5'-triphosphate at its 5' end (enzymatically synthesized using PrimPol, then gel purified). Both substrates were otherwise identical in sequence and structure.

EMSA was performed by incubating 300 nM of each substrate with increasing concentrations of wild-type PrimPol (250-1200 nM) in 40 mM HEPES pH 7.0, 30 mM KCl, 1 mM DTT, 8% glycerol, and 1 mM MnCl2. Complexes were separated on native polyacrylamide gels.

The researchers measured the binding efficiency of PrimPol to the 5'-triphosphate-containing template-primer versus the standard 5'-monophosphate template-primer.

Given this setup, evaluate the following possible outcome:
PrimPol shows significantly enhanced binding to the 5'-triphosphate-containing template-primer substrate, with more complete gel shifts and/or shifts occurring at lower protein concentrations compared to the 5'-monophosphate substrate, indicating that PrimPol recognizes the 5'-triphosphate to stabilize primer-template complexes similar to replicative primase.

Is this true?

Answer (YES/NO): YES